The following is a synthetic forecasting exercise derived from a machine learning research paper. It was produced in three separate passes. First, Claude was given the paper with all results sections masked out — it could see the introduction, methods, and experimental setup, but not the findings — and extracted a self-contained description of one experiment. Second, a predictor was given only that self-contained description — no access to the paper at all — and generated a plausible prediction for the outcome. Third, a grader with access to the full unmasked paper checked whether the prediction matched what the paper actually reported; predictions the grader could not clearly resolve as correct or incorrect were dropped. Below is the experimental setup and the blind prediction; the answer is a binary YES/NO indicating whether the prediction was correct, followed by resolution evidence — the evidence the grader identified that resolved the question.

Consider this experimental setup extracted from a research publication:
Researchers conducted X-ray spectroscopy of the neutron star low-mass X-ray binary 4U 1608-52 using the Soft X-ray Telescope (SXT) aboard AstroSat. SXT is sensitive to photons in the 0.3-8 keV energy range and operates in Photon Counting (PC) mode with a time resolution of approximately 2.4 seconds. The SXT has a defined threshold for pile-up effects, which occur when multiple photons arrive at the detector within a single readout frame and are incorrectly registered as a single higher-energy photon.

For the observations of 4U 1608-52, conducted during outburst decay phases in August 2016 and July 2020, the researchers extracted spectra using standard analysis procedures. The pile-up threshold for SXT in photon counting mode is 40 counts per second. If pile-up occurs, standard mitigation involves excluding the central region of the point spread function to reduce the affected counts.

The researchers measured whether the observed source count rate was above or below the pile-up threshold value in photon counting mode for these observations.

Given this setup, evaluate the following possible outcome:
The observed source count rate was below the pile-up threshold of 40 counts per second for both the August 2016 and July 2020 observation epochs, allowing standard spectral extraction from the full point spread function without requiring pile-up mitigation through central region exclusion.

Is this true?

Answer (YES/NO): NO